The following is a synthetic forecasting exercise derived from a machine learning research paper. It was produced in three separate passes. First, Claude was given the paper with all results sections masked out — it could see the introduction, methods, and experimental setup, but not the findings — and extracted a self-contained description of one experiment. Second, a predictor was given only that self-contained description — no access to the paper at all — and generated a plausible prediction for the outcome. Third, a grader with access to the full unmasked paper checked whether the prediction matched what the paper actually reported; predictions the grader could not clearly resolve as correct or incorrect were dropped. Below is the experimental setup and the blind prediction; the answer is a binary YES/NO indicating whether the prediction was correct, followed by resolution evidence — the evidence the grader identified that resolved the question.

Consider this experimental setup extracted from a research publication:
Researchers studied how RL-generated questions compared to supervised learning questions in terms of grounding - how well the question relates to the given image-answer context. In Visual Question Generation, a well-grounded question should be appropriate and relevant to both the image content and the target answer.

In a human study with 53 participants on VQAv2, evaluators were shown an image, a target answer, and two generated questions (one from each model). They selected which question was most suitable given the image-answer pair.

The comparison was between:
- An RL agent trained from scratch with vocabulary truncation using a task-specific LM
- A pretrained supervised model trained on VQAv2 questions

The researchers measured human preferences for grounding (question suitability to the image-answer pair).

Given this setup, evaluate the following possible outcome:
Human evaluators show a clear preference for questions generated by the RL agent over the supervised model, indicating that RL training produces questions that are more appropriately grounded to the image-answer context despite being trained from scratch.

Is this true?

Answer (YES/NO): NO